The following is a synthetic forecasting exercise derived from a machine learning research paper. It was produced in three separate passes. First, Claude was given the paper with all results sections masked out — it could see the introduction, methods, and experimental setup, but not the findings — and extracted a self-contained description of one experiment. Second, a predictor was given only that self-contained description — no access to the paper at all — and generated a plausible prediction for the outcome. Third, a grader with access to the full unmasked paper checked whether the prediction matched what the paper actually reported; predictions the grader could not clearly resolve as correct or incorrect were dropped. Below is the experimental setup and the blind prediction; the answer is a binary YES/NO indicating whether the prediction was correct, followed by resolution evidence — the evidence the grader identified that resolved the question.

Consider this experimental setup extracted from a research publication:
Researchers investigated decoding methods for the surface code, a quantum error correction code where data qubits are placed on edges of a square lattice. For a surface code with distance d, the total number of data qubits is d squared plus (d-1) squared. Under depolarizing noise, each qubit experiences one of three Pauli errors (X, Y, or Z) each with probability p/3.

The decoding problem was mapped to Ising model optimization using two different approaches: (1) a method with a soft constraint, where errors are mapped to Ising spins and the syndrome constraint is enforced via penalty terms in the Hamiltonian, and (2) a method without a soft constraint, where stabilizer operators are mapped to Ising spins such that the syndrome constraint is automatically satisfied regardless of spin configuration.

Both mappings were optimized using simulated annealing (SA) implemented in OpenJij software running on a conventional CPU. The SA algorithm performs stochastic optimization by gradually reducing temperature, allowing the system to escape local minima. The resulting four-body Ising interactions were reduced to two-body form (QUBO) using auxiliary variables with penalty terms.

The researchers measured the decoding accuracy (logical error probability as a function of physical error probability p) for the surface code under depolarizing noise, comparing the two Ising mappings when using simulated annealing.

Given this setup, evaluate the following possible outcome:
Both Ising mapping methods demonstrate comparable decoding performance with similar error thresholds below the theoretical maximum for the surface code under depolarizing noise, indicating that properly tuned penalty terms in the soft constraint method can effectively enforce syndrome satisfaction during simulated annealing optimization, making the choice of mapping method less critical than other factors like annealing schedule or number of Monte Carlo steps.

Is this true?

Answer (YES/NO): NO